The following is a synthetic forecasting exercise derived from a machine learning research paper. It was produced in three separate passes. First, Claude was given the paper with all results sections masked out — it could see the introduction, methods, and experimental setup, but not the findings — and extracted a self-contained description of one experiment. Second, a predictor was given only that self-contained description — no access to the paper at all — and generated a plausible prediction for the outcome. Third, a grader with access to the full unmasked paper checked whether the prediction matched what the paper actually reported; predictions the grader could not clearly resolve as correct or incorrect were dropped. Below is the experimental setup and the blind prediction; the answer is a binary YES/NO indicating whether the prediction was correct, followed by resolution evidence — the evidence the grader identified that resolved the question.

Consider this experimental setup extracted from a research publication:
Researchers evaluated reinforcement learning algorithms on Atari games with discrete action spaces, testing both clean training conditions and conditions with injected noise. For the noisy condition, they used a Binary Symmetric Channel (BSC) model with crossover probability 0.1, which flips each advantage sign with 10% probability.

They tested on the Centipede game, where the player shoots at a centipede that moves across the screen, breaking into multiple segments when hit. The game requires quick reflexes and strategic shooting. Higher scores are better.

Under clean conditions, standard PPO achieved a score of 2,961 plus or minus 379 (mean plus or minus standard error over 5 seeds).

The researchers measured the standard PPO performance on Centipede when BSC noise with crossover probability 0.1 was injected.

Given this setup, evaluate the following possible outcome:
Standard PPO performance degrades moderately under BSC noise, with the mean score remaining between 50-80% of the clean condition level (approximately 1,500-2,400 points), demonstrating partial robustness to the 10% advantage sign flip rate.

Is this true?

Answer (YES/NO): NO